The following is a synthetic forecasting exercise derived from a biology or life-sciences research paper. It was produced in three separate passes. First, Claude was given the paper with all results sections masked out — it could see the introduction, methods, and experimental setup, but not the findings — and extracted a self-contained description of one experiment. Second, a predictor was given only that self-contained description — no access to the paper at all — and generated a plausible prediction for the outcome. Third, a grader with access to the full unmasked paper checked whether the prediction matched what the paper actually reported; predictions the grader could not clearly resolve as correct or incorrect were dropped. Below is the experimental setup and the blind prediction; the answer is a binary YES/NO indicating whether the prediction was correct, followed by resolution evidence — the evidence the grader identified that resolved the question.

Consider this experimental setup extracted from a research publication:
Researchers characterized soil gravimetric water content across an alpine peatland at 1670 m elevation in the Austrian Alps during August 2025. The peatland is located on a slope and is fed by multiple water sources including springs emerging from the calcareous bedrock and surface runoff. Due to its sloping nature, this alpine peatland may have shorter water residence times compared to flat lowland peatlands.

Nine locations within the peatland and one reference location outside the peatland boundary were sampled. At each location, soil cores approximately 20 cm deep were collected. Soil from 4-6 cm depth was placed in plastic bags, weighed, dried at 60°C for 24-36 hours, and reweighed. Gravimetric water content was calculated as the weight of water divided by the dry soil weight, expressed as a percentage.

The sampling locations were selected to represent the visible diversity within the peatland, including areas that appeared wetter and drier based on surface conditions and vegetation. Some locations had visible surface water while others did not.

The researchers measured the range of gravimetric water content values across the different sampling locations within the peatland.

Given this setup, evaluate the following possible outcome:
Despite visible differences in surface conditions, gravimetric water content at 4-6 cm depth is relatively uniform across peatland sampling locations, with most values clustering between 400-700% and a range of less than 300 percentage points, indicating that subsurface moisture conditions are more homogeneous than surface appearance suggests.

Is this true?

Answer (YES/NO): NO